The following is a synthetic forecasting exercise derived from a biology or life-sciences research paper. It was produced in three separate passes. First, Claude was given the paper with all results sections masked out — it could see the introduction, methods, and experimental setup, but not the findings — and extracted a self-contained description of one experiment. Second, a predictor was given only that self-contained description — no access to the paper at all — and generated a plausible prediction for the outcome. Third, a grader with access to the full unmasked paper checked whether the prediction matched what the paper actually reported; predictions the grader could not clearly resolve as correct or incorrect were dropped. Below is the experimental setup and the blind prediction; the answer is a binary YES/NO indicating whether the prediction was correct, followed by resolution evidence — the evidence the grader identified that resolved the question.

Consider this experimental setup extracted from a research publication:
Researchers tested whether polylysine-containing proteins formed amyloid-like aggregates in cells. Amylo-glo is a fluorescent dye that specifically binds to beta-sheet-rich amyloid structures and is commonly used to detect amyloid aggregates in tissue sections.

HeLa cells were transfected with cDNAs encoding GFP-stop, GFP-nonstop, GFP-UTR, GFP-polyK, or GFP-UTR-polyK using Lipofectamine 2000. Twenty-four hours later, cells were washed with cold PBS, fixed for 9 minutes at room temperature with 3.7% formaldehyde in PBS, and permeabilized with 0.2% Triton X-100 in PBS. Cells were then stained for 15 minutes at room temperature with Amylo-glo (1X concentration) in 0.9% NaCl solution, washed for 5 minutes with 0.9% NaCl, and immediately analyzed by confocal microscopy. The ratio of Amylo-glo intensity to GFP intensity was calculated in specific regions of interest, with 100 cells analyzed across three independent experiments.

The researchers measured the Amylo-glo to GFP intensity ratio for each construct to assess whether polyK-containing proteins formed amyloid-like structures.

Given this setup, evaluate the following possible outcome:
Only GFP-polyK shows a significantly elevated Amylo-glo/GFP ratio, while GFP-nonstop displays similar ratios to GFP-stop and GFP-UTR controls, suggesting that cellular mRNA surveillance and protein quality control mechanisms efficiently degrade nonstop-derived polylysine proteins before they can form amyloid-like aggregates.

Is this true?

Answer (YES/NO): NO